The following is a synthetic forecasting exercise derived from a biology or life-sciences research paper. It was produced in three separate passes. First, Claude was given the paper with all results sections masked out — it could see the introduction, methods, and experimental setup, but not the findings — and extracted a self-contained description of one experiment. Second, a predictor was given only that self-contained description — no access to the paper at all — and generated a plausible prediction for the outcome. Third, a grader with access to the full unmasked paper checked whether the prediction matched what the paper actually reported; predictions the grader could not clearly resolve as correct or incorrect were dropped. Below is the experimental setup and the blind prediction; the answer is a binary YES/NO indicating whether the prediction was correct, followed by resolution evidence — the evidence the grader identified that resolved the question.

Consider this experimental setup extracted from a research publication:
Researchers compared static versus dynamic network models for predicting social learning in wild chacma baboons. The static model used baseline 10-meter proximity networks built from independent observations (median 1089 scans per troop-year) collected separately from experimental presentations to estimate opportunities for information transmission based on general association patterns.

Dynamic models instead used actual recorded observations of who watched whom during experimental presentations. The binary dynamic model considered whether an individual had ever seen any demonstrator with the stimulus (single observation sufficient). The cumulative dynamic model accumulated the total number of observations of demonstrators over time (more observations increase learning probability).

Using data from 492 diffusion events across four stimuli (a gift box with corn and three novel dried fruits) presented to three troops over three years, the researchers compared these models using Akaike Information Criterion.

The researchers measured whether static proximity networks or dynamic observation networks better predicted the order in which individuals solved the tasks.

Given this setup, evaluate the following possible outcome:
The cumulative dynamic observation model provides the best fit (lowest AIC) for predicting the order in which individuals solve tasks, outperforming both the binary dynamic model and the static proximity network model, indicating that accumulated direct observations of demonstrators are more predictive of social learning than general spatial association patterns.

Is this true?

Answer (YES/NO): YES